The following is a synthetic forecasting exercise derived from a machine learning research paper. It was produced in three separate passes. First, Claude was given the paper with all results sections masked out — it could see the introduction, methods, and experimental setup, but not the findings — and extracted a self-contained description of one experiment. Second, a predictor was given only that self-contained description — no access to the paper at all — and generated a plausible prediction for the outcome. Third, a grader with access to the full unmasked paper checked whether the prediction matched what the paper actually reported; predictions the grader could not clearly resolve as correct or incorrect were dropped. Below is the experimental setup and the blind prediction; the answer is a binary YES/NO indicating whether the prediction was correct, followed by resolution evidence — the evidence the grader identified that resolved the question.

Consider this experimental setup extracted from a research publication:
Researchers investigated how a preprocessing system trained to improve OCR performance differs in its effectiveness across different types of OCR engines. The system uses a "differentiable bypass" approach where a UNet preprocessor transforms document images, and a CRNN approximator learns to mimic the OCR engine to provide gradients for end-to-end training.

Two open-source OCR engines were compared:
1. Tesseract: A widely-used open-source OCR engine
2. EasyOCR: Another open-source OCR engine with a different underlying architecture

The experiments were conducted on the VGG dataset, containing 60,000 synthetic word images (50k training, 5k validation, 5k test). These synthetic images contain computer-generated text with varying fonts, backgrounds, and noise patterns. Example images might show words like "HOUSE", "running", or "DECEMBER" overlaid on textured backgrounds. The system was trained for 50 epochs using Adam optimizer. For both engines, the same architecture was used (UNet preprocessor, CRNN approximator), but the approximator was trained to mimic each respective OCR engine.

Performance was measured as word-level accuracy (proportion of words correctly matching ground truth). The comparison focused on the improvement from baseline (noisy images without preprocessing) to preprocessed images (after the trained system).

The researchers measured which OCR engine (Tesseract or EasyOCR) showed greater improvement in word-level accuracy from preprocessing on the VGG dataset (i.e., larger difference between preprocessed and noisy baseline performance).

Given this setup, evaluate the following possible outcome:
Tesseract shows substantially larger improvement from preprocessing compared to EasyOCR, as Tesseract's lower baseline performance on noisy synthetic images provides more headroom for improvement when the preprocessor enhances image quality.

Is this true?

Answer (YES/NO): YES